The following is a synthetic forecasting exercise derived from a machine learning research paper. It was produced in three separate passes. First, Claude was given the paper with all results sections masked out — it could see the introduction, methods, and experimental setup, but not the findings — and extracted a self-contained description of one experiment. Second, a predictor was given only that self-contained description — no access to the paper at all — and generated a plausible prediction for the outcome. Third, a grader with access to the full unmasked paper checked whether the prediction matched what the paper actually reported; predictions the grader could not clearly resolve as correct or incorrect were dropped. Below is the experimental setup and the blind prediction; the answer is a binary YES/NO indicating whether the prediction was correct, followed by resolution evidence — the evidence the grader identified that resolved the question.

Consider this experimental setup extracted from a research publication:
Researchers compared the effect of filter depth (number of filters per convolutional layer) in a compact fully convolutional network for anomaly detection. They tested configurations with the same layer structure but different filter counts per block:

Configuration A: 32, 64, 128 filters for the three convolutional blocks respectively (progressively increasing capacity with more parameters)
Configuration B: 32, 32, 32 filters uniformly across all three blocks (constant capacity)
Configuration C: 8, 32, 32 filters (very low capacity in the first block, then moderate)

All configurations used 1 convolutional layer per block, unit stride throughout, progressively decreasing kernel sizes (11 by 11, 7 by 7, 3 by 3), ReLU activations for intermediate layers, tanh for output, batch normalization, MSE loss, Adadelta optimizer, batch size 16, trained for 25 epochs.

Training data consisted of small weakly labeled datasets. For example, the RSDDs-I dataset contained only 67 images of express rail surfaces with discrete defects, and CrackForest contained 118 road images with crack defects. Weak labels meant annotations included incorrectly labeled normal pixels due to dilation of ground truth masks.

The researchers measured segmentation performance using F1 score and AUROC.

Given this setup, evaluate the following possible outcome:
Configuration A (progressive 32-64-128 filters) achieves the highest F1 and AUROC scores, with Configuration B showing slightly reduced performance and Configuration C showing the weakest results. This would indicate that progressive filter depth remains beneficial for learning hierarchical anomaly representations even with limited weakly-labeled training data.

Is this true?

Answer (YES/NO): NO